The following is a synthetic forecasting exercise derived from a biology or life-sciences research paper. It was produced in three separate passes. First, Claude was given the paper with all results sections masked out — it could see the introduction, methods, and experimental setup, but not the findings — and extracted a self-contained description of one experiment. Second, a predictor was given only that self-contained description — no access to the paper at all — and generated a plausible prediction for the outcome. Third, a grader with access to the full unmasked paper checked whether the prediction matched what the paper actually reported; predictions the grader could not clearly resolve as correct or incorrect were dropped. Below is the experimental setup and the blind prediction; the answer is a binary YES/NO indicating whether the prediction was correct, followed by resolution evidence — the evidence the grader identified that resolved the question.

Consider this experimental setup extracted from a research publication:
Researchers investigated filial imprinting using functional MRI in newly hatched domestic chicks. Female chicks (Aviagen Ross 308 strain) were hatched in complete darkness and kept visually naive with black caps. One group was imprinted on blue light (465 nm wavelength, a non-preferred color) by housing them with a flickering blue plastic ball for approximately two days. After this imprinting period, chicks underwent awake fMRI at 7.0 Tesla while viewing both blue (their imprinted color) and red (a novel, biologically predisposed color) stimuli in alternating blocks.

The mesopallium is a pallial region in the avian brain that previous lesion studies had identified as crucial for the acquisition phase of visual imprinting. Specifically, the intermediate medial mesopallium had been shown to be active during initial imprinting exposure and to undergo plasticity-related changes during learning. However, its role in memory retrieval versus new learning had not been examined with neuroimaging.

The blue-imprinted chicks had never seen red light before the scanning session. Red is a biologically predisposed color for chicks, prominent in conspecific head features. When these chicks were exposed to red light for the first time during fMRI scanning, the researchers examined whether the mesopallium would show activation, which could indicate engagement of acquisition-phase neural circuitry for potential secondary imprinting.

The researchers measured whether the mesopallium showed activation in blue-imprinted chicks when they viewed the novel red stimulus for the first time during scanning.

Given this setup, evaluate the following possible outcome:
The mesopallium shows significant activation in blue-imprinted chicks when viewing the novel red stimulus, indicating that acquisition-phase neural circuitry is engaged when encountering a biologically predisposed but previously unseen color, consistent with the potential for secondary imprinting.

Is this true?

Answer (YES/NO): YES